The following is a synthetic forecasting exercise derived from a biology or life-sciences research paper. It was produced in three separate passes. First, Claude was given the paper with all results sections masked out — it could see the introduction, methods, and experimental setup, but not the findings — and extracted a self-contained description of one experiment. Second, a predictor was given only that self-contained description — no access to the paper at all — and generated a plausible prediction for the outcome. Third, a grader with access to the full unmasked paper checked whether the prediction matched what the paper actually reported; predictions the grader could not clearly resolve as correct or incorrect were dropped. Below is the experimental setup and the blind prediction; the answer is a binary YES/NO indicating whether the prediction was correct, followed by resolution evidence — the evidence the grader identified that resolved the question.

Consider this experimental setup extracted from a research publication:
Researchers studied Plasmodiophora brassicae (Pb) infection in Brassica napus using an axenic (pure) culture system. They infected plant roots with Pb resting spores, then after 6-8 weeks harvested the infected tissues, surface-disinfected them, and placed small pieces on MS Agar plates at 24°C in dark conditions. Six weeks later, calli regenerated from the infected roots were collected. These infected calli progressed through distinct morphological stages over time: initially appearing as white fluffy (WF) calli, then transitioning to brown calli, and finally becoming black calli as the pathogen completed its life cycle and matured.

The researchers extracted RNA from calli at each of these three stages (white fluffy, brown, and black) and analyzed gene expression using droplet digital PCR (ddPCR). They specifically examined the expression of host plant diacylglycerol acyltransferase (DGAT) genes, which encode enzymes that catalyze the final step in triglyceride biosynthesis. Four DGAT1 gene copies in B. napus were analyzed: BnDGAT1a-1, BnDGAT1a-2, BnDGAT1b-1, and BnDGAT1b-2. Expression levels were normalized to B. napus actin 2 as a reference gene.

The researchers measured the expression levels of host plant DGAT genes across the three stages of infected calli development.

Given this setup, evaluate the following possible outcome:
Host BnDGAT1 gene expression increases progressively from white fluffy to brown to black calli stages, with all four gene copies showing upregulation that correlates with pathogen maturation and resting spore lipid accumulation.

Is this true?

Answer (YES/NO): NO